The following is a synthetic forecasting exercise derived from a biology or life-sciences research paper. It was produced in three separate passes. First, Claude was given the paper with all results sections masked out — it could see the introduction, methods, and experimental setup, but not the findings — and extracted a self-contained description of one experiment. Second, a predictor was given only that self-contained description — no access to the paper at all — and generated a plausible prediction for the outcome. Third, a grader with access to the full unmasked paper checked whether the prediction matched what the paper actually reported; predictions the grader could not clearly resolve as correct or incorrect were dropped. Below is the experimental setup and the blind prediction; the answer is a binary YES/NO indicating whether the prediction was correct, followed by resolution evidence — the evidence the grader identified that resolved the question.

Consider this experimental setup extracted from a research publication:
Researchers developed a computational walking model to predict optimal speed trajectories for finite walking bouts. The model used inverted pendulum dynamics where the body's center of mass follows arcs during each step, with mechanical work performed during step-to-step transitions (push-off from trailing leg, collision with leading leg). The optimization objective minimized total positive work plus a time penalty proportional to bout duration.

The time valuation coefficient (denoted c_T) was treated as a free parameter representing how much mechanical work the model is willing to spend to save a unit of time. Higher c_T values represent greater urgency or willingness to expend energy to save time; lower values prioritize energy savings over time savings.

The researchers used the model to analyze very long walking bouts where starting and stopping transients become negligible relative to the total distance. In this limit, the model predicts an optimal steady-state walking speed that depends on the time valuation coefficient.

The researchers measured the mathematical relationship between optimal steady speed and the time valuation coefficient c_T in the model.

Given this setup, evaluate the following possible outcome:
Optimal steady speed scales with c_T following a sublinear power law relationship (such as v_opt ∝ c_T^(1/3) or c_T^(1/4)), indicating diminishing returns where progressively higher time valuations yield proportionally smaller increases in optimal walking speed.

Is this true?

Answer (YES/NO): YES